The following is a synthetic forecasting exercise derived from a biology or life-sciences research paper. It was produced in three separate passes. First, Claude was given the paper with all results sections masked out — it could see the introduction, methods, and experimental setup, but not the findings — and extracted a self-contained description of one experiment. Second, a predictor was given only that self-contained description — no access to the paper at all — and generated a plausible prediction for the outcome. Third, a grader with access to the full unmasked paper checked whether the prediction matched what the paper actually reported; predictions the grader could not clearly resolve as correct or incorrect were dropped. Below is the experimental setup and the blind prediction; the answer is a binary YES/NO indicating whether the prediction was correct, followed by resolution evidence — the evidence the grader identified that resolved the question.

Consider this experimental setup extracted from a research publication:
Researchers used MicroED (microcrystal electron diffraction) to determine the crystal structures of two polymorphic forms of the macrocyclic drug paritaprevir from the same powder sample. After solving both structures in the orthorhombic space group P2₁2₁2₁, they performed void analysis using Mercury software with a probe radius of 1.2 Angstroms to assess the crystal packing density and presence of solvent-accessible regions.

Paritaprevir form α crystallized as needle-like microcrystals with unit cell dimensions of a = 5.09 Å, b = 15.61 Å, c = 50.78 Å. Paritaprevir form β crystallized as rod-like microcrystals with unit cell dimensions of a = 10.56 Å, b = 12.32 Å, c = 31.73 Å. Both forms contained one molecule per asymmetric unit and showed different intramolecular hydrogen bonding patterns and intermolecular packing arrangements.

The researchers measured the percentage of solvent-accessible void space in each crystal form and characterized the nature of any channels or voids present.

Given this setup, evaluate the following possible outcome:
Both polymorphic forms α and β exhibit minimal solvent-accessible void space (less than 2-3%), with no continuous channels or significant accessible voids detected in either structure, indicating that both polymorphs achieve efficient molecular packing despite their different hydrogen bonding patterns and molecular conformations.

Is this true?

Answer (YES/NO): NO